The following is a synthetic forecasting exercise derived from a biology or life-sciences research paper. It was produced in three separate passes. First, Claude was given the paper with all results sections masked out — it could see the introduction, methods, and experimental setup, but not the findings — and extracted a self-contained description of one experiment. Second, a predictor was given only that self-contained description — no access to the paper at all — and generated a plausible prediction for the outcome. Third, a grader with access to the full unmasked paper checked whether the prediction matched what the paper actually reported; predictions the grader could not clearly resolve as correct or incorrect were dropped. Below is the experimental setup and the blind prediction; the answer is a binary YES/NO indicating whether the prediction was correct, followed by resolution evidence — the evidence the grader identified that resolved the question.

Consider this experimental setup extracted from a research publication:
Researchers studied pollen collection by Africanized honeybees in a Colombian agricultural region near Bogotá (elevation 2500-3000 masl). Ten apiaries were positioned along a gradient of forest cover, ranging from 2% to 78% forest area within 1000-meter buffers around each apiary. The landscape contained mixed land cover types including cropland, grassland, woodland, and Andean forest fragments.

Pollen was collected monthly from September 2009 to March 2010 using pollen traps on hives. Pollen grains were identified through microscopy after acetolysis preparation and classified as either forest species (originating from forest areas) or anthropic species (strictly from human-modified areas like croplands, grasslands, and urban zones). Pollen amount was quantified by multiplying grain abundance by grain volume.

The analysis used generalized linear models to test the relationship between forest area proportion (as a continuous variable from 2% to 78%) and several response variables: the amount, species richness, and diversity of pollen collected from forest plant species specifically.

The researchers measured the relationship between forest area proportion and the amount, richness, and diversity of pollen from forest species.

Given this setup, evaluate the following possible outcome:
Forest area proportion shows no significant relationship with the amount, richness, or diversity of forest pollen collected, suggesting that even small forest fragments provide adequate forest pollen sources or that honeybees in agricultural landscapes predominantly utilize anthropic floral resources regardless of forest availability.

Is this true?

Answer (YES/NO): NO